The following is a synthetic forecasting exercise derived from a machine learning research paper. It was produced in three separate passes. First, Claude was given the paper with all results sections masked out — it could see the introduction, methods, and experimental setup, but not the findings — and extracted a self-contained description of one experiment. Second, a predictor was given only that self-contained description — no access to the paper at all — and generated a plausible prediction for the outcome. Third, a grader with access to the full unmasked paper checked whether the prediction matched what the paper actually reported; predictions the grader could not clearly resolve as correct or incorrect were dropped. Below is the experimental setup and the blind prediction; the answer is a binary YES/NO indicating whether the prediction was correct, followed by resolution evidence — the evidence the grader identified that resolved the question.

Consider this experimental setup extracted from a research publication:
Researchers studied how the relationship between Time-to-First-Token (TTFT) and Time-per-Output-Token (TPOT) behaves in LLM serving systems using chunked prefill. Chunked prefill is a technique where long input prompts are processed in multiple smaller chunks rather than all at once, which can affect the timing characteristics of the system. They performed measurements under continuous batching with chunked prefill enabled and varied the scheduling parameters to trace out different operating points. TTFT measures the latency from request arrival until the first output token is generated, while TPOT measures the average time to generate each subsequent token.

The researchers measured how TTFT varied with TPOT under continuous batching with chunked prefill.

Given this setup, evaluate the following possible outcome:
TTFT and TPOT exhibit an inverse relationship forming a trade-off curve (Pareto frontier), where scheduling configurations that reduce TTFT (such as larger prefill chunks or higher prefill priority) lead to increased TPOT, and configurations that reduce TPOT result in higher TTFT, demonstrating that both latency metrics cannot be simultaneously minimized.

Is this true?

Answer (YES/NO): YES